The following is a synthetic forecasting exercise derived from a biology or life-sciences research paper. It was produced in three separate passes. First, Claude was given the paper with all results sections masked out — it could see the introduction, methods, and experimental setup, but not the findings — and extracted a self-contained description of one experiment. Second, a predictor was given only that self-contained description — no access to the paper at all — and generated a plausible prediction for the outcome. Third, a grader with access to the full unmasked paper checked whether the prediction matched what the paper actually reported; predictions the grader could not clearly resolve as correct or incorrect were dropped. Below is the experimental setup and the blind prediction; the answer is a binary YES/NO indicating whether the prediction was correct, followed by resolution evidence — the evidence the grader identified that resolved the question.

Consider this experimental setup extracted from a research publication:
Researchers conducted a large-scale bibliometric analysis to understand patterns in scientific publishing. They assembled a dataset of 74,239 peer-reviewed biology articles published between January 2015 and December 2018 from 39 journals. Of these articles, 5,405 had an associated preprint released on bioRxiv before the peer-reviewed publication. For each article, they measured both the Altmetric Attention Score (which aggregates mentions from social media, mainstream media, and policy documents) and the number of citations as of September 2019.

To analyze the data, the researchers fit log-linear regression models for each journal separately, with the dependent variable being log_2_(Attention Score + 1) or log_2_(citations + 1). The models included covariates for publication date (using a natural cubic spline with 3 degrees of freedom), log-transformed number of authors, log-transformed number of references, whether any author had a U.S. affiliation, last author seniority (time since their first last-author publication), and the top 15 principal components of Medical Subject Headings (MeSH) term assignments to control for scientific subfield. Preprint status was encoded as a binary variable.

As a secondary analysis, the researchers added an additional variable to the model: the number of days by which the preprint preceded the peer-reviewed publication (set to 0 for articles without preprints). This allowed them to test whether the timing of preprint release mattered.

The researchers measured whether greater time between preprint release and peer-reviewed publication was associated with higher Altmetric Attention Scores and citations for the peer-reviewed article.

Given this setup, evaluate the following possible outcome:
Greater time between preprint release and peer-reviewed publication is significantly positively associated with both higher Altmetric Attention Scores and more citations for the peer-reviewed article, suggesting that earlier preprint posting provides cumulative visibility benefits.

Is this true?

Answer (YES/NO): NO